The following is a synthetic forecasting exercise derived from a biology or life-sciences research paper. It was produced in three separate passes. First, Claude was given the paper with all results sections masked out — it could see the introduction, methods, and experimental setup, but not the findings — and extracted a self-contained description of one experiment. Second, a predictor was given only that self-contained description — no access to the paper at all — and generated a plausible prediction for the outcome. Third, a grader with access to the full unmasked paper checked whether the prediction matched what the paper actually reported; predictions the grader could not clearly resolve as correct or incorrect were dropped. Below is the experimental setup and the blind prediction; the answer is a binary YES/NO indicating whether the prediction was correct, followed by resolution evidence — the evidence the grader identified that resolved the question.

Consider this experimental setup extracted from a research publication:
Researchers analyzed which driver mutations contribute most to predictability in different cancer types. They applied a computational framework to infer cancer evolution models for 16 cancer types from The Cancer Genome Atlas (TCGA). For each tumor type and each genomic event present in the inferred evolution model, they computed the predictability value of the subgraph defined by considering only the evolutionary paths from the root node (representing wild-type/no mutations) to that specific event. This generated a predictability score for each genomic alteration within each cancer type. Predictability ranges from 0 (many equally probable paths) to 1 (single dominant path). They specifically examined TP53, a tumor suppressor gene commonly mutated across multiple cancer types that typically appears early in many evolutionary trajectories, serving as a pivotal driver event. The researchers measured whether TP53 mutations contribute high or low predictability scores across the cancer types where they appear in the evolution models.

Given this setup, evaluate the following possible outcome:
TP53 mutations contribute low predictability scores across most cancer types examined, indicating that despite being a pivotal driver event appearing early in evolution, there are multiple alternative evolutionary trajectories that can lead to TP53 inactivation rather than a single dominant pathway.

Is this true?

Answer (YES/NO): YES